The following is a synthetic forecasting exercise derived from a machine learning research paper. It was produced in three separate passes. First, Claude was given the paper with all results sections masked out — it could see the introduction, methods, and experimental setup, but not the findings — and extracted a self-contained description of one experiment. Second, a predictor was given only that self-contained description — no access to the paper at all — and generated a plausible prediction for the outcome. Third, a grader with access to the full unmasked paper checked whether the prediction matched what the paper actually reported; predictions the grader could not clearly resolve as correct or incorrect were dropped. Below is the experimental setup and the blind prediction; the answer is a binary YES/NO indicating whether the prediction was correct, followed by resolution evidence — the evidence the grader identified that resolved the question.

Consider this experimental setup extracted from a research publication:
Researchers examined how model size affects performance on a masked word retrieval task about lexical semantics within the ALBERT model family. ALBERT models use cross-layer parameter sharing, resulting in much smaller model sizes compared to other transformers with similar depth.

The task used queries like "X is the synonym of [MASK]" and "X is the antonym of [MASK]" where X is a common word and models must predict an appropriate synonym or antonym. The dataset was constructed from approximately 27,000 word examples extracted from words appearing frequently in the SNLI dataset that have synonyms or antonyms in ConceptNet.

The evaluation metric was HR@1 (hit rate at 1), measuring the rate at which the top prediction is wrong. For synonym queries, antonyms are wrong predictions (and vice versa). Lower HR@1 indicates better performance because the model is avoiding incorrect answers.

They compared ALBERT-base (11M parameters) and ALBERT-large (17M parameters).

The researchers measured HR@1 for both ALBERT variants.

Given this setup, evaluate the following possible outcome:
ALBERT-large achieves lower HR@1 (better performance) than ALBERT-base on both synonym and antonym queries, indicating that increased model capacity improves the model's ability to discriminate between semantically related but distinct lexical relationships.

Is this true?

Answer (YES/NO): NO